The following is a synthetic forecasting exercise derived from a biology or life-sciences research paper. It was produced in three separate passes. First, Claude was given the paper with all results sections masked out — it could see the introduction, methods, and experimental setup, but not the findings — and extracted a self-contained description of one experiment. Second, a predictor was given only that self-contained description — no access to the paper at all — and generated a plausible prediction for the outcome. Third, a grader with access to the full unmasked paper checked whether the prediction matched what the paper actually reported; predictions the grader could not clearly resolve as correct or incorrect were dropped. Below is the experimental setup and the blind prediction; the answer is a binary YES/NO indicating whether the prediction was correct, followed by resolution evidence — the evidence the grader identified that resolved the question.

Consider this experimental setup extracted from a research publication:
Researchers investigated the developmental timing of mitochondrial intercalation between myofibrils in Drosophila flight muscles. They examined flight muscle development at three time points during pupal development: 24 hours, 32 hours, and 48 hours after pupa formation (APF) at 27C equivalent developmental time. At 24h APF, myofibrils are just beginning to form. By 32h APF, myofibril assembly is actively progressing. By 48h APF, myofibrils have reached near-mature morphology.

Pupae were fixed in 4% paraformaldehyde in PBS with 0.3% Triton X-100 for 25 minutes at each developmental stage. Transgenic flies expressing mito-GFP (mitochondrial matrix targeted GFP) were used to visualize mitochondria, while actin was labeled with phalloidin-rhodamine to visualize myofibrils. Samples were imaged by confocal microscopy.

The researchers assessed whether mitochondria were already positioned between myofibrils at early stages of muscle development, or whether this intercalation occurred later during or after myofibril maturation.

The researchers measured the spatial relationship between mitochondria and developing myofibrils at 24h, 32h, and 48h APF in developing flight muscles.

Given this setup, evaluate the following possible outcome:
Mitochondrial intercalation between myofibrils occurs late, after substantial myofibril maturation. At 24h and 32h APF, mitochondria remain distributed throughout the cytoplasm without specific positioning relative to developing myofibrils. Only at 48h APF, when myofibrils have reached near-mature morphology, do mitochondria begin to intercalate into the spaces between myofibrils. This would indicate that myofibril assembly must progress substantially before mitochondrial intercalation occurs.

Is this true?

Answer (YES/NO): NO